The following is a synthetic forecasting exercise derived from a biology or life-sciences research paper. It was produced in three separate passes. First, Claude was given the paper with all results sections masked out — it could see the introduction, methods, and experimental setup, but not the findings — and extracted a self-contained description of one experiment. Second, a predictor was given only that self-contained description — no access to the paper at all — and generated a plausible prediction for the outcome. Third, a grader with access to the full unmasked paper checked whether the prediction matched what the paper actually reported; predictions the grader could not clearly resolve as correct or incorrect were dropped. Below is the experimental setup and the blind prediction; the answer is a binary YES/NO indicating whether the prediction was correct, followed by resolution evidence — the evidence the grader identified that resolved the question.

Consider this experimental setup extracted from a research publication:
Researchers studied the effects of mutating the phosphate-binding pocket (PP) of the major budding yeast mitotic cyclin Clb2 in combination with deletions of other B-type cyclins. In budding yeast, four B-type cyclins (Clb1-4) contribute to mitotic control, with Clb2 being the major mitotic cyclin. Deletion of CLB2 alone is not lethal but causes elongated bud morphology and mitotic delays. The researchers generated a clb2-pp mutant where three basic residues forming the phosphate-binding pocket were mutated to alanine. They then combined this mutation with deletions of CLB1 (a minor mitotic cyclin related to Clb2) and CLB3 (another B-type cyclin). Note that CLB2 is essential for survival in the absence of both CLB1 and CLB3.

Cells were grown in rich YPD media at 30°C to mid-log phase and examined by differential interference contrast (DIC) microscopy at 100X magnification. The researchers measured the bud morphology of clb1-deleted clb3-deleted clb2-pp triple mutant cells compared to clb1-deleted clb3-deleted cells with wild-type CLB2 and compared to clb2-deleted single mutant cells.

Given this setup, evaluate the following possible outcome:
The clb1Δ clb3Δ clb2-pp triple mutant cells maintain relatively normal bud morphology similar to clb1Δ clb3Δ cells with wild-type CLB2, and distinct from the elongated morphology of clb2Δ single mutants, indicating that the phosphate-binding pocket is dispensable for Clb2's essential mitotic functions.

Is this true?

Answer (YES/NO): NO